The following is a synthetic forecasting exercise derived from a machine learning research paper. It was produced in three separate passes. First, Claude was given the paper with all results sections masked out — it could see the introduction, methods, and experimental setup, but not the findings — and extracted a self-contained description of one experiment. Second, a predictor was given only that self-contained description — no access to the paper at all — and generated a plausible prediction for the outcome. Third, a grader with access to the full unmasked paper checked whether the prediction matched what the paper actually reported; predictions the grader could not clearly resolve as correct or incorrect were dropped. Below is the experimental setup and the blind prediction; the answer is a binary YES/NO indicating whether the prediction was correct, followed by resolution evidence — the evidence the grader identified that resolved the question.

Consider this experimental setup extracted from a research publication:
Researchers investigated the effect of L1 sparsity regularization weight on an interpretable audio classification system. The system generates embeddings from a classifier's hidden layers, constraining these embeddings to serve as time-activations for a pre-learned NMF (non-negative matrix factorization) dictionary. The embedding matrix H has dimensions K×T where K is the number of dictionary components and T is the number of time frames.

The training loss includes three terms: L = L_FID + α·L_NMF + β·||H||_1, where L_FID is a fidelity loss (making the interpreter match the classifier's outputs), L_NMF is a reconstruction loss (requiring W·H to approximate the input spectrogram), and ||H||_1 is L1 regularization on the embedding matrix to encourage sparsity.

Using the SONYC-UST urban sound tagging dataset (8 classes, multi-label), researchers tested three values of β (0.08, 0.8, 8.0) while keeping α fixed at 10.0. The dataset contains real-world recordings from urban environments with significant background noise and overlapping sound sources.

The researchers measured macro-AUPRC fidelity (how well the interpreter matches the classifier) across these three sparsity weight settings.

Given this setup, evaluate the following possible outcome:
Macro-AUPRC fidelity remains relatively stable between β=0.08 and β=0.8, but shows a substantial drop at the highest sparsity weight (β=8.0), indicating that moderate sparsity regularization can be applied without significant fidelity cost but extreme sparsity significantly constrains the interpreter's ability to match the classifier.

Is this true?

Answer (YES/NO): NO